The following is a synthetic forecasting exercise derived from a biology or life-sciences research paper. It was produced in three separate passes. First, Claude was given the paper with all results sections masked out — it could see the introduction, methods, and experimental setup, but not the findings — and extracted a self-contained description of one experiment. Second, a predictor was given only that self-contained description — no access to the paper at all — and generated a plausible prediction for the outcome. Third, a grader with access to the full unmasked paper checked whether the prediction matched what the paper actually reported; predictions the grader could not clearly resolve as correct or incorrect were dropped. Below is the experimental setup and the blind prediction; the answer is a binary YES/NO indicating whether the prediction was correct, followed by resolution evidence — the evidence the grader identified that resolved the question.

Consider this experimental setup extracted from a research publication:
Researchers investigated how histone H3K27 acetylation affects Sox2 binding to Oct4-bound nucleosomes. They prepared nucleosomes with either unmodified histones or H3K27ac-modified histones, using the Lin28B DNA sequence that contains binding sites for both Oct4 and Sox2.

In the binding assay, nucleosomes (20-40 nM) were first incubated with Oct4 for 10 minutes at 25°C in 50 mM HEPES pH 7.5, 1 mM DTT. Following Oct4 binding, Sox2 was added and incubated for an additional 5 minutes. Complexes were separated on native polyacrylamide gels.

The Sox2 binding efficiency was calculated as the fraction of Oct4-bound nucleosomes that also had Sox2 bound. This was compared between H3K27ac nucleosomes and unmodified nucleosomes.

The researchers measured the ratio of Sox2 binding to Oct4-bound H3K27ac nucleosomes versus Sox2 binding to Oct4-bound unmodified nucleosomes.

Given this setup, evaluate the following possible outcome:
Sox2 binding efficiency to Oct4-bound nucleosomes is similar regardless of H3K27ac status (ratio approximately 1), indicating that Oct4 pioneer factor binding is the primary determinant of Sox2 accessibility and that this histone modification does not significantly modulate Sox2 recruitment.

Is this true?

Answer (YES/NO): NO